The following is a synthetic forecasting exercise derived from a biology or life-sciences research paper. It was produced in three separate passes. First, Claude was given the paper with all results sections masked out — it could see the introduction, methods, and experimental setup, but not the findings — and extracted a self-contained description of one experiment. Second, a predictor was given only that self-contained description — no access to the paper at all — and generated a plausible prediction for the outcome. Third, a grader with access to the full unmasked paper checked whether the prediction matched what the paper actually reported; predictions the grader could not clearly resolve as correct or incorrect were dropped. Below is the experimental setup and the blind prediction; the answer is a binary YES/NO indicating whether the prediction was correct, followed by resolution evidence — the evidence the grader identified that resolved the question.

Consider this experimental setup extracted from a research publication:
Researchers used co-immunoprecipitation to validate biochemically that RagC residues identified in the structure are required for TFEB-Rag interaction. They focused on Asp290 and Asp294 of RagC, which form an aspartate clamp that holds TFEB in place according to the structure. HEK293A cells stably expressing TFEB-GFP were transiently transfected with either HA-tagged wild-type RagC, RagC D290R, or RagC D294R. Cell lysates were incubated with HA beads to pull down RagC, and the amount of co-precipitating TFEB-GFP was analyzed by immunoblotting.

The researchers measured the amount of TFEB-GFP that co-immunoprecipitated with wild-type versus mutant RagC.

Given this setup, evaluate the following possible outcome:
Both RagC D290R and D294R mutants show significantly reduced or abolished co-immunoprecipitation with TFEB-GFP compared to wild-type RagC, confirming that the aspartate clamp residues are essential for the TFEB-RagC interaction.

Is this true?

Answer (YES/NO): YES